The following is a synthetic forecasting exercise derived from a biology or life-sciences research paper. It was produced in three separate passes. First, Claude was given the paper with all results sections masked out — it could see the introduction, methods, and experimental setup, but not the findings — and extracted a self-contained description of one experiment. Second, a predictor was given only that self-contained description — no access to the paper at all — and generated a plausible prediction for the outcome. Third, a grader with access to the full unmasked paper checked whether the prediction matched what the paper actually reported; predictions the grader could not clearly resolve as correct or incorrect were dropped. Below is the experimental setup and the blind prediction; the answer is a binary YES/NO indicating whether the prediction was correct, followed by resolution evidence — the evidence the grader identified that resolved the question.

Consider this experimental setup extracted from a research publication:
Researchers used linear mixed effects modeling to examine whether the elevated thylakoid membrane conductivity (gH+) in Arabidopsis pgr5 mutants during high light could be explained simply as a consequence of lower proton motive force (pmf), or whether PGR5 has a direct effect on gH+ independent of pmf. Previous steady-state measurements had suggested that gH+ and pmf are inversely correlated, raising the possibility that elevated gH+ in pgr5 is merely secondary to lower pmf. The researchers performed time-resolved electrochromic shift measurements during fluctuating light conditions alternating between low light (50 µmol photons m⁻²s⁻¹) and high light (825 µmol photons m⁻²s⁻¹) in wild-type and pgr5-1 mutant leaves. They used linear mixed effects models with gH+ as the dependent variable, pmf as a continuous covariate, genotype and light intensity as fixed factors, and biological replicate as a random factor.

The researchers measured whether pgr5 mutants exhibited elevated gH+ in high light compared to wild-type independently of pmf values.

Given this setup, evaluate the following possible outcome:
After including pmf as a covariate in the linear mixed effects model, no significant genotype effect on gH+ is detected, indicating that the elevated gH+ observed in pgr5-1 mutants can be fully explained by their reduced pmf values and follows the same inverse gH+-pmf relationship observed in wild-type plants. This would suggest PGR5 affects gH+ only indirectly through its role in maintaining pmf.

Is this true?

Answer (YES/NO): NO